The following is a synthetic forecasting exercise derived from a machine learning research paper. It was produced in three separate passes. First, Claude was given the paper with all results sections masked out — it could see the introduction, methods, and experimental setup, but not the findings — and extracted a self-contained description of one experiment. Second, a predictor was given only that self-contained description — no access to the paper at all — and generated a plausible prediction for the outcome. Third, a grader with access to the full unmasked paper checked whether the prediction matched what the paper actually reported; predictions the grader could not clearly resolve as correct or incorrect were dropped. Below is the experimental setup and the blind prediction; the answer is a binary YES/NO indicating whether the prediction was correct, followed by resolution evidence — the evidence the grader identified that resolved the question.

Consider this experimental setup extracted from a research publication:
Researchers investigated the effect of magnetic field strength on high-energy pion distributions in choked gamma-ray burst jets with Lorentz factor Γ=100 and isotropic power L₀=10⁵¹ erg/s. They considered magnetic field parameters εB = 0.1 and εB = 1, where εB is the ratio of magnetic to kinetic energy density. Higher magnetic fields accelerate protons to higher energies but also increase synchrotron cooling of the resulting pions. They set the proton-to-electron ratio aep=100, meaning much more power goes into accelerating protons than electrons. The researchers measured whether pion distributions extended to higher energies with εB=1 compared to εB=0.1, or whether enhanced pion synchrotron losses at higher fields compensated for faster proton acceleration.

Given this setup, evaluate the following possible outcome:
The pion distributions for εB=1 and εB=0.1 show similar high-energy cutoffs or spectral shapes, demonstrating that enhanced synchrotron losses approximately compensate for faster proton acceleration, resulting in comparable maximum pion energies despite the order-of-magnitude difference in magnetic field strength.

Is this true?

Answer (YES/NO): YES